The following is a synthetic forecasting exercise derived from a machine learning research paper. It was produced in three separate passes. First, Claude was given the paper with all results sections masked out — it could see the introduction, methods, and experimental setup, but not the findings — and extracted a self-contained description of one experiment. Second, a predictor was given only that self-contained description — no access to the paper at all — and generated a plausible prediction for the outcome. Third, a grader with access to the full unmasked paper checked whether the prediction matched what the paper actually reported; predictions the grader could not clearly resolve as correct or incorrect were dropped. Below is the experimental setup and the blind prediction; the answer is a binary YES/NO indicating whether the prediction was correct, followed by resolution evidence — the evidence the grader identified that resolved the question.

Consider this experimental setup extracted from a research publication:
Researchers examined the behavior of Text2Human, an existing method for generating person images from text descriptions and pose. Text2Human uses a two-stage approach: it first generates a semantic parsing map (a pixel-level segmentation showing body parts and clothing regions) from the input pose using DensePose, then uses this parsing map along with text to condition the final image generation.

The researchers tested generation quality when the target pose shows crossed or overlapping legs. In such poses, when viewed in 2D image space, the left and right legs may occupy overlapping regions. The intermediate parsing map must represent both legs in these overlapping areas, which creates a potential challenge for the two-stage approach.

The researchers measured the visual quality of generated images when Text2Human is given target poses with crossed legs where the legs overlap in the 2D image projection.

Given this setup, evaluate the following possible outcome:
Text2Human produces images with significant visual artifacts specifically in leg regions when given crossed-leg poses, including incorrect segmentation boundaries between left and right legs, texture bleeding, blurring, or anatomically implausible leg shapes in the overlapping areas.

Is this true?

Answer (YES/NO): YES